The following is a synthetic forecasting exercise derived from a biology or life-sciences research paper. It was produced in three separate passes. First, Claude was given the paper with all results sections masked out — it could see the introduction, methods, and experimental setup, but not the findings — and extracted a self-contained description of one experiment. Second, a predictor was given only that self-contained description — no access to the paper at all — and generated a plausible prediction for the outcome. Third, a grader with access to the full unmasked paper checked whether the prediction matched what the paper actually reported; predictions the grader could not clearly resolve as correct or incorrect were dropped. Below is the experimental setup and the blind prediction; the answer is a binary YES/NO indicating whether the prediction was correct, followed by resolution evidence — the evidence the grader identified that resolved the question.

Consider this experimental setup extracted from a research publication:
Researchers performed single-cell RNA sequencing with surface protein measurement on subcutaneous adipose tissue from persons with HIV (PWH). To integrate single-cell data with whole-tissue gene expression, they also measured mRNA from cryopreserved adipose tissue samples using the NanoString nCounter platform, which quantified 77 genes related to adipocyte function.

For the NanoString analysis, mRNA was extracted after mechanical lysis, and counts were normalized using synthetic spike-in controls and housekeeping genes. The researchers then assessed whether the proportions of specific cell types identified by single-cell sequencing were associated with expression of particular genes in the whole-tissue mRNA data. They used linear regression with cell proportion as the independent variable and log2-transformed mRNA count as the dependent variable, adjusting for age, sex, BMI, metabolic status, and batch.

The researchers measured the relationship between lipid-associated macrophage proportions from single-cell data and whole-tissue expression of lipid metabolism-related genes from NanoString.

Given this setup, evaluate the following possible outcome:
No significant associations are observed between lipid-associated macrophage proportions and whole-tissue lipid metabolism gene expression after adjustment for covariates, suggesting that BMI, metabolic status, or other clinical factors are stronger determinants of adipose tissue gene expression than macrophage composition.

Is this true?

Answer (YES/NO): NO